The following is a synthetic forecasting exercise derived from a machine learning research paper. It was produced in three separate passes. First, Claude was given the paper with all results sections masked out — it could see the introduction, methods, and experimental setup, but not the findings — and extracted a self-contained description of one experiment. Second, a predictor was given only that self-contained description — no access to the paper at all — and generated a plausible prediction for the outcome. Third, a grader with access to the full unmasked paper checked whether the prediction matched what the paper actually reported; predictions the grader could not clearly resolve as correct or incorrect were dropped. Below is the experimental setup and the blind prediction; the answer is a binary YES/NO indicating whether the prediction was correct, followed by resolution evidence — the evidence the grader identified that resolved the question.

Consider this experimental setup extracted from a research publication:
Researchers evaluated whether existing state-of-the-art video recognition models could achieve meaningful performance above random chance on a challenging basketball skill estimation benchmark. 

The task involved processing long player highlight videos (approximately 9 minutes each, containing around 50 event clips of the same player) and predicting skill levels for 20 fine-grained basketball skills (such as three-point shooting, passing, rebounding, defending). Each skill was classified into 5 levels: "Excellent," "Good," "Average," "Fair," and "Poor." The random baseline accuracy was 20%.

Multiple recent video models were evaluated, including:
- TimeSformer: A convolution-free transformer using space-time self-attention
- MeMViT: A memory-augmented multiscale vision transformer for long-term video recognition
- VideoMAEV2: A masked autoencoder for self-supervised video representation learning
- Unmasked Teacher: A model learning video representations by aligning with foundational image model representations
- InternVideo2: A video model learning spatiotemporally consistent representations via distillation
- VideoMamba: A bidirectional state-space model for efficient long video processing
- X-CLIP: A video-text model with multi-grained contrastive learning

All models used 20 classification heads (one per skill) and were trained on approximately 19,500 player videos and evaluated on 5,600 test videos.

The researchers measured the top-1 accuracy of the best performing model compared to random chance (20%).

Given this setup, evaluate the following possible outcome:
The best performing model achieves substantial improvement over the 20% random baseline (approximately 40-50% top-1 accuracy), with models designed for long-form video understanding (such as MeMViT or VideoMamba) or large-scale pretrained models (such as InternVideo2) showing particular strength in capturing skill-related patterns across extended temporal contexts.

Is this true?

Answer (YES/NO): NO